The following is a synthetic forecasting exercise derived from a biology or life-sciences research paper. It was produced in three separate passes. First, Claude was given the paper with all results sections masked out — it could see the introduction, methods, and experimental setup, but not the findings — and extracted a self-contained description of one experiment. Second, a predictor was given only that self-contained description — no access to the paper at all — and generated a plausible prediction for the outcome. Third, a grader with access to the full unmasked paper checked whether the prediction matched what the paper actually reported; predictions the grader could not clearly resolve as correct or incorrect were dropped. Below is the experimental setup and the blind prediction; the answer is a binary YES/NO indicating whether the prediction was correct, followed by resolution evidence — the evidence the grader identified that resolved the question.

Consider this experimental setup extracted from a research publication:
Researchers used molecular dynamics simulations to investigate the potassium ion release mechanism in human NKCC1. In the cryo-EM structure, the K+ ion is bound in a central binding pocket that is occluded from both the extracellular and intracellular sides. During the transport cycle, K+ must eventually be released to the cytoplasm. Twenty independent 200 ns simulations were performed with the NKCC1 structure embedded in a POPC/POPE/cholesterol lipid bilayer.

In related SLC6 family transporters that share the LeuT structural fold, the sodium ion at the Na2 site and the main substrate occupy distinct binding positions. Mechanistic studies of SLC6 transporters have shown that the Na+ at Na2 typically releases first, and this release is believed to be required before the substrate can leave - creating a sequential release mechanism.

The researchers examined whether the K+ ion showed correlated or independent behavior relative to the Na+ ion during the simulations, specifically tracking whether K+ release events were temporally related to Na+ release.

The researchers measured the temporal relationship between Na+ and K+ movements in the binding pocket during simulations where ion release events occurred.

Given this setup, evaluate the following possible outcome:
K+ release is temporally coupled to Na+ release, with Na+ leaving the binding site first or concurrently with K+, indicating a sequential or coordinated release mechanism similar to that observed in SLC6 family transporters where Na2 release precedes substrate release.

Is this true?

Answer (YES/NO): YES